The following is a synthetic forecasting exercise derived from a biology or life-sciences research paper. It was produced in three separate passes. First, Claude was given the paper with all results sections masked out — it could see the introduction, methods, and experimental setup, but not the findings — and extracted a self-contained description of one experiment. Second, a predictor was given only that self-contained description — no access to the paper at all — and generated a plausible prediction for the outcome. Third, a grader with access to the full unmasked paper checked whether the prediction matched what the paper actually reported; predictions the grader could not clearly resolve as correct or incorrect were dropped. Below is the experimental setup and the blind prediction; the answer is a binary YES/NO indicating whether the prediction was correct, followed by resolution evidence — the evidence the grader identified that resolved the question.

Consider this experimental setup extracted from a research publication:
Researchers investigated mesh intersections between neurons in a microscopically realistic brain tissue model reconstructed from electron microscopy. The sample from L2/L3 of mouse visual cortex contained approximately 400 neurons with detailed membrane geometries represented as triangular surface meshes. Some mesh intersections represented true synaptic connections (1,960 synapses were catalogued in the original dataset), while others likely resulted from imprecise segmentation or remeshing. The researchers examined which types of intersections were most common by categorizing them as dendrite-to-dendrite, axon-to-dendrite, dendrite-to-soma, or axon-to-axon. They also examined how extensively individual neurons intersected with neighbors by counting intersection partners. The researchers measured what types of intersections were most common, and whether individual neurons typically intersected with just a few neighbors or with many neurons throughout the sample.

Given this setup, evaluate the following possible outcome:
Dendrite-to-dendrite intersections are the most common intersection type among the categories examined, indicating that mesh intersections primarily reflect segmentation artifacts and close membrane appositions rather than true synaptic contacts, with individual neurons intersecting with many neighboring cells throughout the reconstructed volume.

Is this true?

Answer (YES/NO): NO